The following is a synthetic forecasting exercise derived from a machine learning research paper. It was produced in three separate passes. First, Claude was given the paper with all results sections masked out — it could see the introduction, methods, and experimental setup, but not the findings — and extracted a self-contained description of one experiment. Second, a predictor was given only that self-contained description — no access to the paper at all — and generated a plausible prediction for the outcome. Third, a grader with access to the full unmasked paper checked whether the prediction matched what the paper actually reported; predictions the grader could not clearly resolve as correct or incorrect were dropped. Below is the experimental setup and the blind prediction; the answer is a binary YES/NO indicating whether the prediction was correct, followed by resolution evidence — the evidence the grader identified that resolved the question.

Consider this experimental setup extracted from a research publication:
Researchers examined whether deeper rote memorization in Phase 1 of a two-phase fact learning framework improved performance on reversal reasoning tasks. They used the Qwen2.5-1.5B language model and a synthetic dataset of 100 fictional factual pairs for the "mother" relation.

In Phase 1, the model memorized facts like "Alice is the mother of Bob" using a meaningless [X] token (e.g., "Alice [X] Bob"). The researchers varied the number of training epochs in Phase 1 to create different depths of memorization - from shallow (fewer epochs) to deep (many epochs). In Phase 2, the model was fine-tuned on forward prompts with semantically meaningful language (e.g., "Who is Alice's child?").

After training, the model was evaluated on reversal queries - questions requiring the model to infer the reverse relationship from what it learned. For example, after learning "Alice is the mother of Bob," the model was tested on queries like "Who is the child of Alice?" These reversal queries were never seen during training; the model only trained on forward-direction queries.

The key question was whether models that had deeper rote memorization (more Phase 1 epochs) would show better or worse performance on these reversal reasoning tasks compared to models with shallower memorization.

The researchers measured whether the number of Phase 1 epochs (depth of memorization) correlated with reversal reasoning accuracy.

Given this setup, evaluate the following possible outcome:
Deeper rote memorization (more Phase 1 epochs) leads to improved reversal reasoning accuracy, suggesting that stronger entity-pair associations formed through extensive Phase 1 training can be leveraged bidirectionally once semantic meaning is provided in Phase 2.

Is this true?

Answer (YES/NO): YES